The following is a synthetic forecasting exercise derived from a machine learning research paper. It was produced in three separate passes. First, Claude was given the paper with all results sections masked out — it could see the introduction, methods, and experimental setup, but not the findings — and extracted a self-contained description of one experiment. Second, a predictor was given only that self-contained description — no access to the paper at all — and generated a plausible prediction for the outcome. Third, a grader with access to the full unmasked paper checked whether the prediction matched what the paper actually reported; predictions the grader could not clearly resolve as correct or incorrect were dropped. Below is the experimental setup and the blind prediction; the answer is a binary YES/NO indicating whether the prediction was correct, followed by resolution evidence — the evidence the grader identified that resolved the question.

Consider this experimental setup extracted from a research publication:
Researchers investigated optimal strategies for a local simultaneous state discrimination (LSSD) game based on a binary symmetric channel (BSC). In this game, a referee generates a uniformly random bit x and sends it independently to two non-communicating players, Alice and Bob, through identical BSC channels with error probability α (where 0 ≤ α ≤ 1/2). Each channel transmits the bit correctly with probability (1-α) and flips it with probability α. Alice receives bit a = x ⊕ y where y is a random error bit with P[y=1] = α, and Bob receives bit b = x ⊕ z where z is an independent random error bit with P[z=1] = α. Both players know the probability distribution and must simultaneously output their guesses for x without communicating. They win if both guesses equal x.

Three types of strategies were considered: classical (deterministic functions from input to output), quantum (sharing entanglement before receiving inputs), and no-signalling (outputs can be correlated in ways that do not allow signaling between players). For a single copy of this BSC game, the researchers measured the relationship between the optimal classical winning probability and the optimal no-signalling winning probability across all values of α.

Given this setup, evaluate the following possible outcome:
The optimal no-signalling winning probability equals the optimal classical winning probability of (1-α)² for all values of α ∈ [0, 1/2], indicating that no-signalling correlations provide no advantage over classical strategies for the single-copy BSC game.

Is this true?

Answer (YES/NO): NO